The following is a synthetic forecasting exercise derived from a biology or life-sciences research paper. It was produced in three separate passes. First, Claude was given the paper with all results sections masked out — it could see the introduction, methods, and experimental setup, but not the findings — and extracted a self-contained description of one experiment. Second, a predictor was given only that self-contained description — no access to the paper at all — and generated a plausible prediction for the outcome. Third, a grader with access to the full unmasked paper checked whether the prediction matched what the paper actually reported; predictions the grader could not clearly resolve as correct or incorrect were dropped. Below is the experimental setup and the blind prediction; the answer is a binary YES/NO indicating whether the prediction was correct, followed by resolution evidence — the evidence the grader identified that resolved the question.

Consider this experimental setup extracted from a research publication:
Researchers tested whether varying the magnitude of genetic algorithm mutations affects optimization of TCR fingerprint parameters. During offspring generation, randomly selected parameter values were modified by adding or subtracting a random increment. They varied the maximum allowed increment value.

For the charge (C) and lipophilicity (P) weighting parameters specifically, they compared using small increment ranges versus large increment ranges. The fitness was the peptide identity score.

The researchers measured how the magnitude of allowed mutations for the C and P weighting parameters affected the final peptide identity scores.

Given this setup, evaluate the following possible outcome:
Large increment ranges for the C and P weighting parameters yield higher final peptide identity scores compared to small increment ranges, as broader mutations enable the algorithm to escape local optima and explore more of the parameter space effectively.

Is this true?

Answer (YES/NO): NO